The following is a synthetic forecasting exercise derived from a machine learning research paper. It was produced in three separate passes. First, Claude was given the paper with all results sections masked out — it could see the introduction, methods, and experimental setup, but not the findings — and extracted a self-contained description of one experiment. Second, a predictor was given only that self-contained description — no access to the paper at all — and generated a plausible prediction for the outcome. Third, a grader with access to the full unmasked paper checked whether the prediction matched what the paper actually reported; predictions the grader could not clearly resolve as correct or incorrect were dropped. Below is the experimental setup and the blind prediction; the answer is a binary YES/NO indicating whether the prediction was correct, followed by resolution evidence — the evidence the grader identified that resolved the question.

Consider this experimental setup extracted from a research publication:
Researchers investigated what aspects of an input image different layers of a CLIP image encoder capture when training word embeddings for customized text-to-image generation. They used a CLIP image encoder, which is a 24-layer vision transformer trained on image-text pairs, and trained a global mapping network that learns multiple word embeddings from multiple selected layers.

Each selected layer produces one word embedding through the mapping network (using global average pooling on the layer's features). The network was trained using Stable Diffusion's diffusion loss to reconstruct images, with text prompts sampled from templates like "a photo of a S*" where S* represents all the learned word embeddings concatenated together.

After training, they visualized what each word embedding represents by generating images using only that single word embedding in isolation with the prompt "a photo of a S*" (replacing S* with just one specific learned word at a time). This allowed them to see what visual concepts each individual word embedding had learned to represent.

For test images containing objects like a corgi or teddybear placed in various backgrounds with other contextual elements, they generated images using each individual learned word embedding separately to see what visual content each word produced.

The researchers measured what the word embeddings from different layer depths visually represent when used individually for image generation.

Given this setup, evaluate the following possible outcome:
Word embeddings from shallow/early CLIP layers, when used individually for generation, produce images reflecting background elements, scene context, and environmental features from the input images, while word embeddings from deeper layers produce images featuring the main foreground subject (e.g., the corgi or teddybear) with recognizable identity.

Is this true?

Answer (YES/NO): YES